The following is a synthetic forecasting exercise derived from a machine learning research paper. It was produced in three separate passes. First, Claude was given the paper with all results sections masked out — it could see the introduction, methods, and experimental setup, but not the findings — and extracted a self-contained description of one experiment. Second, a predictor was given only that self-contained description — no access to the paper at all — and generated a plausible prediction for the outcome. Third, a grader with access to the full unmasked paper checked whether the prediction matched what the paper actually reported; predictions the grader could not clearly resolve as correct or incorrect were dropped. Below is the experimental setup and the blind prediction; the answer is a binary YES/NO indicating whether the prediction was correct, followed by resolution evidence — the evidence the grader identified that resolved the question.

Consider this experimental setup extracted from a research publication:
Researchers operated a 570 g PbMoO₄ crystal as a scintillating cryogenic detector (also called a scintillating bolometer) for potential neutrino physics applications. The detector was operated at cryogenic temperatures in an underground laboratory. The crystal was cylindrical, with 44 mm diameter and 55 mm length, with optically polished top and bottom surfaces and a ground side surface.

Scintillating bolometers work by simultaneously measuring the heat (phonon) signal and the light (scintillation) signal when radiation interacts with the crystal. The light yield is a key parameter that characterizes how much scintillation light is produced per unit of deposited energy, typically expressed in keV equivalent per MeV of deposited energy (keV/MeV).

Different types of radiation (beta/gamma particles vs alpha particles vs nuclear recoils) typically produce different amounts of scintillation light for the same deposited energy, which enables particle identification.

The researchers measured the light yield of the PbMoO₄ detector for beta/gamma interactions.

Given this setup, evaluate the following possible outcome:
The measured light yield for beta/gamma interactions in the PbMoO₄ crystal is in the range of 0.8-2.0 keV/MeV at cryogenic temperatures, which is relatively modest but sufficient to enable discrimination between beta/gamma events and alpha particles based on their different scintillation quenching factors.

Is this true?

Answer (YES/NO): NO